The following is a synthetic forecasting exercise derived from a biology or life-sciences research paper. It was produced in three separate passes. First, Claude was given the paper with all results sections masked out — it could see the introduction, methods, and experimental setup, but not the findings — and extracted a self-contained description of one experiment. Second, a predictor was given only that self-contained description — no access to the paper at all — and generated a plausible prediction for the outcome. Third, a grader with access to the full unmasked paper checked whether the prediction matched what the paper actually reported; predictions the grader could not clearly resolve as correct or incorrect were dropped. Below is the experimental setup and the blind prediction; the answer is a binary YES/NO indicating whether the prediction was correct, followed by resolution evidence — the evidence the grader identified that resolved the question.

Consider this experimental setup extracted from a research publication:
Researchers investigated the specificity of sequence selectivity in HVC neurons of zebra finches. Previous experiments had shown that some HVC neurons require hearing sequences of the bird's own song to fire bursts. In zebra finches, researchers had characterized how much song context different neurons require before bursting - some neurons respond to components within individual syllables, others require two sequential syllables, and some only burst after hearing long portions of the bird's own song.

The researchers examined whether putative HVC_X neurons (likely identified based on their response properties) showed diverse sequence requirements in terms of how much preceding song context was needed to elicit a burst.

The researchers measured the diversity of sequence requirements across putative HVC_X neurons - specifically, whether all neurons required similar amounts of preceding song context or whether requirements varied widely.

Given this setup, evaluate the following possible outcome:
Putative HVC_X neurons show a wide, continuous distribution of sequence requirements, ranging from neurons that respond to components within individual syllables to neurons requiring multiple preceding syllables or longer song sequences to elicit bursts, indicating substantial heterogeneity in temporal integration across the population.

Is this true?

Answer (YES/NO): YES